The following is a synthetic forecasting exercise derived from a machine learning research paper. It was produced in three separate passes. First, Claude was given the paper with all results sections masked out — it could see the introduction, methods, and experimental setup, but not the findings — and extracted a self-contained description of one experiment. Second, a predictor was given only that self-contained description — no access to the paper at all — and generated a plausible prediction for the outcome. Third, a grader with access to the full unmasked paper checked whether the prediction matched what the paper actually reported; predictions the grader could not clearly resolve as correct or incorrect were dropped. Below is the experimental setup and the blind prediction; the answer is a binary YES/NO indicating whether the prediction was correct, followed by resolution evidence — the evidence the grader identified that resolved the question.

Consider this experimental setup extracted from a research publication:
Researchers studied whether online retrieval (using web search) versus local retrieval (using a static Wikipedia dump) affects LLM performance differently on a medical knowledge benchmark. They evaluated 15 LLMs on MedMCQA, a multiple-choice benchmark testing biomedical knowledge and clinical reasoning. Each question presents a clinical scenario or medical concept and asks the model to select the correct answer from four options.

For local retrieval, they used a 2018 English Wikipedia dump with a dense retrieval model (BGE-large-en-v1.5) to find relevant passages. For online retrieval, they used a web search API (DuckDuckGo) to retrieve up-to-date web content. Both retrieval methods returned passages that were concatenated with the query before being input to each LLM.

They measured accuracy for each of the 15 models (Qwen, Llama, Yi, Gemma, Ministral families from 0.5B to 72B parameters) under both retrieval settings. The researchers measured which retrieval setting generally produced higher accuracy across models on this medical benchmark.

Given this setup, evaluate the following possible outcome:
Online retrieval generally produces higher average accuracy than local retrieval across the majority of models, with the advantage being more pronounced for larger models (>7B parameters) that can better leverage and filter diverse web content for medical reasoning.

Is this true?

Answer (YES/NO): NO